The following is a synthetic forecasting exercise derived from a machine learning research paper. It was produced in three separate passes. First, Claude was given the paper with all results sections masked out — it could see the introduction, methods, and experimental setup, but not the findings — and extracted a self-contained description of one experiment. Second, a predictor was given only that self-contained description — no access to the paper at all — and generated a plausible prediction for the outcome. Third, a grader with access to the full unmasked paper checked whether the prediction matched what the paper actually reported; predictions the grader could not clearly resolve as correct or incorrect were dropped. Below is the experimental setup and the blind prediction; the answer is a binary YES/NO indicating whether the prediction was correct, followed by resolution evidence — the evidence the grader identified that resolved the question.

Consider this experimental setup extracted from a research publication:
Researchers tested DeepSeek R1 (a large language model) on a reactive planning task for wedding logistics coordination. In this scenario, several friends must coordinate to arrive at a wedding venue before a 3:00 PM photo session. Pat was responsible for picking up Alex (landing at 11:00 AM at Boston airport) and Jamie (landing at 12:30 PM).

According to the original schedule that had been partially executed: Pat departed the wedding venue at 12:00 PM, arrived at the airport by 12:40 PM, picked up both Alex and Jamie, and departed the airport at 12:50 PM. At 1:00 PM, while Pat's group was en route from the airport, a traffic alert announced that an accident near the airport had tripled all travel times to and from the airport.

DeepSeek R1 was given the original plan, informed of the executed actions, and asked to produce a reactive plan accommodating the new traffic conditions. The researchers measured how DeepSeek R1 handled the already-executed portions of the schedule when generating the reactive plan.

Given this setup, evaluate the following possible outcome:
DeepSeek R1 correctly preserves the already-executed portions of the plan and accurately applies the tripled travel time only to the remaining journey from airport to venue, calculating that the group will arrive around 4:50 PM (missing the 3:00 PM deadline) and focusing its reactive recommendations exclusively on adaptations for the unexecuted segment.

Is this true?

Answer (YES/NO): NO